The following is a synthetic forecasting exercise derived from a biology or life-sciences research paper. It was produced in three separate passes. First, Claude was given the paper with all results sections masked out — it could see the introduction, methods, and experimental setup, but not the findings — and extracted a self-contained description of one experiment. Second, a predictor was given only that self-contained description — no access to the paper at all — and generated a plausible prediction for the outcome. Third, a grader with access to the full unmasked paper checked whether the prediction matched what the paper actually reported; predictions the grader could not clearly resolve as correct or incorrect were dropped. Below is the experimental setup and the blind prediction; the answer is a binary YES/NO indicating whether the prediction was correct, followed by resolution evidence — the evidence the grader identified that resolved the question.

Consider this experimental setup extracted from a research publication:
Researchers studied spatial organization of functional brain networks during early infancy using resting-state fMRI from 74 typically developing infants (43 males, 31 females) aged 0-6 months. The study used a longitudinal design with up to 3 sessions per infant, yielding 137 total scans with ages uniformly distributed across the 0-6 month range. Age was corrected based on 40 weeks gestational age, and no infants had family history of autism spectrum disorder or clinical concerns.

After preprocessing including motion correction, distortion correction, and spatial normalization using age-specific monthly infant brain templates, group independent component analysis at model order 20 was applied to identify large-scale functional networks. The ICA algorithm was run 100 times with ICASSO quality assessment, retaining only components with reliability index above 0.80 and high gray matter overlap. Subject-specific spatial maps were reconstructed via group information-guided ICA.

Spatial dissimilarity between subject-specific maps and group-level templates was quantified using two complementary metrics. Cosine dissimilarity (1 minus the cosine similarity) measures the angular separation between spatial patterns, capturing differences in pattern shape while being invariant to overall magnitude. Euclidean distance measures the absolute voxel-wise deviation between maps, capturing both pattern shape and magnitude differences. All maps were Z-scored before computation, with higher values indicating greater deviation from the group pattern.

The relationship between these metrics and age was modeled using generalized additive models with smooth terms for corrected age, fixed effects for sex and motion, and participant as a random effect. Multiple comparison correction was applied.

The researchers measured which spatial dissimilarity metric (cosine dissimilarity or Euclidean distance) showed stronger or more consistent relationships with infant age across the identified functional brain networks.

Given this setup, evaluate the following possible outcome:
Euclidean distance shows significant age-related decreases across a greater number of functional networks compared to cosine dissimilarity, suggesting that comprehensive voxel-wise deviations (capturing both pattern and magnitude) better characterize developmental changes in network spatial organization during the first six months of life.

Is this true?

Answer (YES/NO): NO